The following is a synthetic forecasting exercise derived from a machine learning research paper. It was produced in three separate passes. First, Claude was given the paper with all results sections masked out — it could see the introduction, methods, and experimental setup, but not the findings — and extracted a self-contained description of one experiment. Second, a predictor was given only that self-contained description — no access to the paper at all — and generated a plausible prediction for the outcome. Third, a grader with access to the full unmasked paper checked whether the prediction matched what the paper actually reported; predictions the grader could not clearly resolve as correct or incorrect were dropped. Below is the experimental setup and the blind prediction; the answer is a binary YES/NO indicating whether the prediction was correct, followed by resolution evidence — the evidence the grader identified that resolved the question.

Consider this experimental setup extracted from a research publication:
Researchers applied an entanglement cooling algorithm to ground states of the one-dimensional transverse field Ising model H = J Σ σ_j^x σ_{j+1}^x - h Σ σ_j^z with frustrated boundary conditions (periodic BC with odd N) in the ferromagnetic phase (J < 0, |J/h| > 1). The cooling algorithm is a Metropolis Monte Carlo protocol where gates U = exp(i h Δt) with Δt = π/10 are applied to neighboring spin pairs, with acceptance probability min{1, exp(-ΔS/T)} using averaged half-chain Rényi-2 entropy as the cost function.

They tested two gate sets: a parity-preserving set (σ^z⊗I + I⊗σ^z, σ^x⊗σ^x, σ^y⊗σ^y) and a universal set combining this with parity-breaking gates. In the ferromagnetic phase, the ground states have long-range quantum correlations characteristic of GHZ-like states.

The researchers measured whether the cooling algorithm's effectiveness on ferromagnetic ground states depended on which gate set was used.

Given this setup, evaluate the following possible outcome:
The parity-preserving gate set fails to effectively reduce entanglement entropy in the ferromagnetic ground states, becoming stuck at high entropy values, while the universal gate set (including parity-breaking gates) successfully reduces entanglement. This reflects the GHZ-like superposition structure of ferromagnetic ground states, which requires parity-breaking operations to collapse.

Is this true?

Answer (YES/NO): NO